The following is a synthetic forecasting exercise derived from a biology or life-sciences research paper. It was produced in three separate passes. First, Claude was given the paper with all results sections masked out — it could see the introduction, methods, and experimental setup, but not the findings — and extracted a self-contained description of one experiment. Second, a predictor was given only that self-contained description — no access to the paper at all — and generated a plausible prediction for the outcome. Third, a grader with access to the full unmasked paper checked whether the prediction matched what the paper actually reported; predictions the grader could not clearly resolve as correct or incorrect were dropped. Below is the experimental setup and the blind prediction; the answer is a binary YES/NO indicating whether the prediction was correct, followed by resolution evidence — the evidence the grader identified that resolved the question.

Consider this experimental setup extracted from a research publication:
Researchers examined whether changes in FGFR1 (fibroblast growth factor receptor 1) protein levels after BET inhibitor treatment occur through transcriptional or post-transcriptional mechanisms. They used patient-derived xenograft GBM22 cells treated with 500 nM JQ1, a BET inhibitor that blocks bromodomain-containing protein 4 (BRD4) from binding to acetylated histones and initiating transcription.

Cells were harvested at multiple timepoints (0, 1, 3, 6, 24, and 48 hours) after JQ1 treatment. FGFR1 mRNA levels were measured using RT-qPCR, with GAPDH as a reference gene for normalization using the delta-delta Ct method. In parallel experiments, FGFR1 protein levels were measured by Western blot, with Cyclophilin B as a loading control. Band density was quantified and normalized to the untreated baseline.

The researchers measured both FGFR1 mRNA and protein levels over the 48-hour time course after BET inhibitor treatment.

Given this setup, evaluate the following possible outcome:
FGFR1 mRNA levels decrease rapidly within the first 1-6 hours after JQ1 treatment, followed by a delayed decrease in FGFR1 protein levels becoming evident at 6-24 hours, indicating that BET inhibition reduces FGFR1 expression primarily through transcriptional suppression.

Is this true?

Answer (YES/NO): NO